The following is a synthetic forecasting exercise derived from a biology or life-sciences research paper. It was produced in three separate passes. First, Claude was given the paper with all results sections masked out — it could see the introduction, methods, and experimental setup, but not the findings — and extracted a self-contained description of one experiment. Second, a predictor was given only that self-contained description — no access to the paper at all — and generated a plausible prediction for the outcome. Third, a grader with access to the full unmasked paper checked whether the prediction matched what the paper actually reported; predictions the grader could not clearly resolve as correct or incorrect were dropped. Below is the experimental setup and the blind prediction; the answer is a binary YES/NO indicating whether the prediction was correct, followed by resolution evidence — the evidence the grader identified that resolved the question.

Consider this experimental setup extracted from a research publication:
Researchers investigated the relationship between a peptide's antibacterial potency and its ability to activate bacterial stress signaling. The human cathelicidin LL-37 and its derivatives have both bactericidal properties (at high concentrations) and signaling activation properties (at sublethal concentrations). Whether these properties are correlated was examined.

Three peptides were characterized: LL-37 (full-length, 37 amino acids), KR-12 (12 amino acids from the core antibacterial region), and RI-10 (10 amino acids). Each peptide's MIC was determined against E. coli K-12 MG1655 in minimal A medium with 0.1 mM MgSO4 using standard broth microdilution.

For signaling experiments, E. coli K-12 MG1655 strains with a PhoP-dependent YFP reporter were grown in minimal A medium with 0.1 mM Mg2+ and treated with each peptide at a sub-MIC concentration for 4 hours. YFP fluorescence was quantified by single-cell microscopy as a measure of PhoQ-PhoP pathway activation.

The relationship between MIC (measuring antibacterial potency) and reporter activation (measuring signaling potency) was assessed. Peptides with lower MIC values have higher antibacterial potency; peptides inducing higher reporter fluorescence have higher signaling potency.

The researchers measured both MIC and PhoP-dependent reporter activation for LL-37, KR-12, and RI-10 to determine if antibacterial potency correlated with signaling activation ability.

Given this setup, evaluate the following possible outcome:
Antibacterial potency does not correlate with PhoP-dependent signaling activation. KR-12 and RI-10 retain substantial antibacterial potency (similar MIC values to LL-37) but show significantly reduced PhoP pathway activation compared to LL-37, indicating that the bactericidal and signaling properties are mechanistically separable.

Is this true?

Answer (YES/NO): NO